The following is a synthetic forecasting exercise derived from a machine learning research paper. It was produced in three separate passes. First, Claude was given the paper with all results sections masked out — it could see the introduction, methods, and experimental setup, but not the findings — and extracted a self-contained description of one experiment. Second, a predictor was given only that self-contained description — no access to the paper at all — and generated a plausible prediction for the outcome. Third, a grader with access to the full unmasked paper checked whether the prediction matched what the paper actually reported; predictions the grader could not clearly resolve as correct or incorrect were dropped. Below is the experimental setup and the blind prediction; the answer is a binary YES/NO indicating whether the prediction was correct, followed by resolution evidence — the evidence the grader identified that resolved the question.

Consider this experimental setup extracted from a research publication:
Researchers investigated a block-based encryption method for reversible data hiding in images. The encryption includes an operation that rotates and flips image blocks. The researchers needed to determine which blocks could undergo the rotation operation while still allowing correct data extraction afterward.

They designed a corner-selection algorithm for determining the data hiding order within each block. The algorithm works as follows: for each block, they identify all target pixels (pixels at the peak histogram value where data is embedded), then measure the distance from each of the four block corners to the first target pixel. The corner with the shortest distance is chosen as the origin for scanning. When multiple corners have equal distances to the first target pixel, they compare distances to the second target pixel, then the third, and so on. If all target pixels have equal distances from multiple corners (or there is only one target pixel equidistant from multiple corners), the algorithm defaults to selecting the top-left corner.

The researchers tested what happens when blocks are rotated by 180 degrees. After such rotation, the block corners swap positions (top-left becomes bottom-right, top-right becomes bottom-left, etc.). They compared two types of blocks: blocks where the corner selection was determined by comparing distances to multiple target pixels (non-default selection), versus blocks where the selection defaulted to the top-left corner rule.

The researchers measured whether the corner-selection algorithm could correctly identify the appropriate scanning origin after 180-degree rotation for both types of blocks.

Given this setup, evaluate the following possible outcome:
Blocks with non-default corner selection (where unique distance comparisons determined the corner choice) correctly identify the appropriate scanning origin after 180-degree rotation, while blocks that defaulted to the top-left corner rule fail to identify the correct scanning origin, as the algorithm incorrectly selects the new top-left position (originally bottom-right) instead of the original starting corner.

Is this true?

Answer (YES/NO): YES